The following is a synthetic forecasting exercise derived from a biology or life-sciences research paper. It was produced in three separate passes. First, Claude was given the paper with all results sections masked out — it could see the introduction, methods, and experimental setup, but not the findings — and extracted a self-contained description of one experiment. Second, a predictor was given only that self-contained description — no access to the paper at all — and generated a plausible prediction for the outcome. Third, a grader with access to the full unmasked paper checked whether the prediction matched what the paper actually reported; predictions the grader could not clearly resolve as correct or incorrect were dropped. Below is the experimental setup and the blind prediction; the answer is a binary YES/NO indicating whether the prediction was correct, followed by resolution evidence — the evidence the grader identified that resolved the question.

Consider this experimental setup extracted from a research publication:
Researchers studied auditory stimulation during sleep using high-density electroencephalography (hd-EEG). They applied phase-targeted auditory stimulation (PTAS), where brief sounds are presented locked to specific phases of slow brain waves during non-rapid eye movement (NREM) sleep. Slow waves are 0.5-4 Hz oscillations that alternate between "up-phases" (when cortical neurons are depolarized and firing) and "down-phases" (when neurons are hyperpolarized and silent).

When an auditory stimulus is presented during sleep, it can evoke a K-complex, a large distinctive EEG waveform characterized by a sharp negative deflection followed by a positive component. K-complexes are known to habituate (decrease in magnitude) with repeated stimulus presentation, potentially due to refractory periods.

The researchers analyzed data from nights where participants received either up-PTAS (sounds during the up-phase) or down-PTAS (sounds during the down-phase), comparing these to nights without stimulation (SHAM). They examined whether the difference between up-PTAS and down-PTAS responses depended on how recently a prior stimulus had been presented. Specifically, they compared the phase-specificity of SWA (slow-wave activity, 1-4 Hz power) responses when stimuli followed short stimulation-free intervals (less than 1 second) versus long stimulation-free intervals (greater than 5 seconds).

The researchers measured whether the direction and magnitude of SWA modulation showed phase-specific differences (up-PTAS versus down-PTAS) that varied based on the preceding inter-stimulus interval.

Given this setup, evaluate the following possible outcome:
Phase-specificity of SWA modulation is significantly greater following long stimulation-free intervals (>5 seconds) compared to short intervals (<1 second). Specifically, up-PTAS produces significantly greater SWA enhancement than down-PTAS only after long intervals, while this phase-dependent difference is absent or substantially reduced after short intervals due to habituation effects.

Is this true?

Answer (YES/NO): NO